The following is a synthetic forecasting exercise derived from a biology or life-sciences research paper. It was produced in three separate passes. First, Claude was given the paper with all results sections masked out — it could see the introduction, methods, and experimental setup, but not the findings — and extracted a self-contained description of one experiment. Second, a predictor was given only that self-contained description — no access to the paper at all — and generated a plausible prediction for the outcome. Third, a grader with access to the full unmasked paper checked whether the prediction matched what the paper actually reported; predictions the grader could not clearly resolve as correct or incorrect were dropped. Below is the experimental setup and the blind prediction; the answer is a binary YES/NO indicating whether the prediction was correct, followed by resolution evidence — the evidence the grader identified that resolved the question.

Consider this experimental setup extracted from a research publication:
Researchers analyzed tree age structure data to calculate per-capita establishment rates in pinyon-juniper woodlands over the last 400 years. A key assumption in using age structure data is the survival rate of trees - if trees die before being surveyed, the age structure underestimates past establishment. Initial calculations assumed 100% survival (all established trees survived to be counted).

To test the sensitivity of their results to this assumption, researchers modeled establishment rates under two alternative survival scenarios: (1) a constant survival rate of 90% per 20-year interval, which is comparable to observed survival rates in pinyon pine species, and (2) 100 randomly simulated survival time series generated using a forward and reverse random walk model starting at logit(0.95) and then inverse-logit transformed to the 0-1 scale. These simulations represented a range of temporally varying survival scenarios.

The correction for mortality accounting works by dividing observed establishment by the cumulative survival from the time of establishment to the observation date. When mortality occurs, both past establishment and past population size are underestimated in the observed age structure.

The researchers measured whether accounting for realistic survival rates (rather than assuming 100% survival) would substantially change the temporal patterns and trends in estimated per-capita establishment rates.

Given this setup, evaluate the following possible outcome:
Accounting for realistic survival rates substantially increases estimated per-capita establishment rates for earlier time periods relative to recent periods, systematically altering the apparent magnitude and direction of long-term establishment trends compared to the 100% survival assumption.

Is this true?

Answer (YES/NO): NO